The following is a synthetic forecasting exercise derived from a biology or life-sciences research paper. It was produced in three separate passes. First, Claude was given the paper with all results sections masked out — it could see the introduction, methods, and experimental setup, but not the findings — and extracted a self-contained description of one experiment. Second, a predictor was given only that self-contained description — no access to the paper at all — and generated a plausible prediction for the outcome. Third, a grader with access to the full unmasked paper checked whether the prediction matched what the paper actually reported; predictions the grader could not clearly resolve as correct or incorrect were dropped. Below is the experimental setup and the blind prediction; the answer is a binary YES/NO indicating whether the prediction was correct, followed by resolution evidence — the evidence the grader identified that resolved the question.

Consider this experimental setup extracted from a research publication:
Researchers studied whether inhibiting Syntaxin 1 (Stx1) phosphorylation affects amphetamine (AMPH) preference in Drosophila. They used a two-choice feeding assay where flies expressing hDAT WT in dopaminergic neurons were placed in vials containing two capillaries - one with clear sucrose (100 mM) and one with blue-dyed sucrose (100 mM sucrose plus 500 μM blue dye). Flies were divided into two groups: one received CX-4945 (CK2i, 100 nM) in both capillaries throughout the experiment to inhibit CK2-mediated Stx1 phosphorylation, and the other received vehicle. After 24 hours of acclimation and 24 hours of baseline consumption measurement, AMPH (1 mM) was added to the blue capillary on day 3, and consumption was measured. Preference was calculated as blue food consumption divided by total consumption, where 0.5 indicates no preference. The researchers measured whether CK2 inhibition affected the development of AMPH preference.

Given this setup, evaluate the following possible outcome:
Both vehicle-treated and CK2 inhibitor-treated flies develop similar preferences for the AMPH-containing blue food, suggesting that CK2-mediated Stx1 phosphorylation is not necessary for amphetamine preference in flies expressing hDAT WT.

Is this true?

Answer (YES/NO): NO